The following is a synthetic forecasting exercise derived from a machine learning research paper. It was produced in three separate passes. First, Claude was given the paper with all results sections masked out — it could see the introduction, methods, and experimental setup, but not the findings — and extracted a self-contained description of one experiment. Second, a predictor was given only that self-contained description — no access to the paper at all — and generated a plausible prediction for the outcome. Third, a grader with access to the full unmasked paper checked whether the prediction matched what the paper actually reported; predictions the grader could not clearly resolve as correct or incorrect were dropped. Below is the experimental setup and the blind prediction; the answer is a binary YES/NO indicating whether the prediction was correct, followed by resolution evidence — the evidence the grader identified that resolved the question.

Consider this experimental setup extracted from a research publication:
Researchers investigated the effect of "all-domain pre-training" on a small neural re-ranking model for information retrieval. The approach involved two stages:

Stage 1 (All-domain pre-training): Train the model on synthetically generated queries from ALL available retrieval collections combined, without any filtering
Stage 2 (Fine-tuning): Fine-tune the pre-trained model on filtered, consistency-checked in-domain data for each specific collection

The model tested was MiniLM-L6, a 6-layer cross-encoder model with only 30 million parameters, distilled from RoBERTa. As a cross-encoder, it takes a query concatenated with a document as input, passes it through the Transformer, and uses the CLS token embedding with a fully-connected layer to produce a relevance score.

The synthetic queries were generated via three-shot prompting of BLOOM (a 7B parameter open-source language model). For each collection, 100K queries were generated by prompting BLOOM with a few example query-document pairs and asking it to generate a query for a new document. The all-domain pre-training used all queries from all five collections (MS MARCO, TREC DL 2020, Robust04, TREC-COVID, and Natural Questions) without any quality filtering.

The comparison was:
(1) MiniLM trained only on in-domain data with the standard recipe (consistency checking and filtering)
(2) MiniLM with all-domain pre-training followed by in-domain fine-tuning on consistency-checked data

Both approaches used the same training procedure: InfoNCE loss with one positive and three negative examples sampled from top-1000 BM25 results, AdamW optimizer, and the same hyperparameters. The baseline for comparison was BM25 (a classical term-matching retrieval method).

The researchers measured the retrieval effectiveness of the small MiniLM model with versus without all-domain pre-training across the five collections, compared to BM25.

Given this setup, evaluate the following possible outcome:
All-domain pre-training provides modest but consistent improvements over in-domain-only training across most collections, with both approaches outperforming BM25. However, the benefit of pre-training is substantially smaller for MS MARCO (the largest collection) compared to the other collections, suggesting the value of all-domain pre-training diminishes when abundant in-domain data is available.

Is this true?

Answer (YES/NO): NO